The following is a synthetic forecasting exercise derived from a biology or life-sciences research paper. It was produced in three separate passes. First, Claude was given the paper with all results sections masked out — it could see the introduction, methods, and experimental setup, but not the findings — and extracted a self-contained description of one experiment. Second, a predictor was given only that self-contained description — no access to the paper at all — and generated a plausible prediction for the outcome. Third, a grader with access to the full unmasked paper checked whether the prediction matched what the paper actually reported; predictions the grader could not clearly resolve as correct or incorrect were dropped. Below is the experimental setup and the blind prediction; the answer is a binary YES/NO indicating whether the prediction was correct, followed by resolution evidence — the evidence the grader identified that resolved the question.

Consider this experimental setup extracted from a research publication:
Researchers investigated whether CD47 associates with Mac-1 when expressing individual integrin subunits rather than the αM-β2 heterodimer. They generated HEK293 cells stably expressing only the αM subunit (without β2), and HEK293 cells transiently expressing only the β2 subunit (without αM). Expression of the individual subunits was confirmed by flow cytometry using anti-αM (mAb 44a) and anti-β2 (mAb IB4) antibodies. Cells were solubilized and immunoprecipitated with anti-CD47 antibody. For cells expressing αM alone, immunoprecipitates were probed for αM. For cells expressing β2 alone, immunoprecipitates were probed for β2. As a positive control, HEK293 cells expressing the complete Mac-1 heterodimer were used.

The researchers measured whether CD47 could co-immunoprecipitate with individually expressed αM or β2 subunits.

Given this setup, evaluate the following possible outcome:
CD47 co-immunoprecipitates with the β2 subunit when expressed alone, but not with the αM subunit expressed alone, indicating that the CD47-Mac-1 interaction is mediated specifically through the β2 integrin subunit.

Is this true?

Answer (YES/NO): NO